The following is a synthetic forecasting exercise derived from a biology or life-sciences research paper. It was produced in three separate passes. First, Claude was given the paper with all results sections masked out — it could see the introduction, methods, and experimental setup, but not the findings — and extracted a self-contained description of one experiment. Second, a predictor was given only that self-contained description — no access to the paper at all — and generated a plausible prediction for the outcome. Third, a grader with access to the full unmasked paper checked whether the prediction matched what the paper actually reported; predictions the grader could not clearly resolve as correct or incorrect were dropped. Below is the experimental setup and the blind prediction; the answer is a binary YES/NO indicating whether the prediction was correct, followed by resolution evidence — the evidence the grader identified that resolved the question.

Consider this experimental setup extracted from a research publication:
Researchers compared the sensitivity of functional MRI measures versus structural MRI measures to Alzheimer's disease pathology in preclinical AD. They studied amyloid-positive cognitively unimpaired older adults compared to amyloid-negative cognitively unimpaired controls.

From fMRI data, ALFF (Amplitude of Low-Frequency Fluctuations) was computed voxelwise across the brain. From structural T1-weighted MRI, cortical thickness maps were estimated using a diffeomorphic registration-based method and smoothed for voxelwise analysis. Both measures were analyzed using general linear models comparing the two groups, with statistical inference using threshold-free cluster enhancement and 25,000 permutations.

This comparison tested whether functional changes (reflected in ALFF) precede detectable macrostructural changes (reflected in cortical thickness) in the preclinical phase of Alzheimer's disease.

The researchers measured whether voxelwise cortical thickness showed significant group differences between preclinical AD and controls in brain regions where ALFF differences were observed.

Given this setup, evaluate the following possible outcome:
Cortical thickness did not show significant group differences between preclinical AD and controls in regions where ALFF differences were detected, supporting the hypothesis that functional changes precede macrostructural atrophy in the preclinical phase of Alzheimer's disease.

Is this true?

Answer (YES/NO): YES